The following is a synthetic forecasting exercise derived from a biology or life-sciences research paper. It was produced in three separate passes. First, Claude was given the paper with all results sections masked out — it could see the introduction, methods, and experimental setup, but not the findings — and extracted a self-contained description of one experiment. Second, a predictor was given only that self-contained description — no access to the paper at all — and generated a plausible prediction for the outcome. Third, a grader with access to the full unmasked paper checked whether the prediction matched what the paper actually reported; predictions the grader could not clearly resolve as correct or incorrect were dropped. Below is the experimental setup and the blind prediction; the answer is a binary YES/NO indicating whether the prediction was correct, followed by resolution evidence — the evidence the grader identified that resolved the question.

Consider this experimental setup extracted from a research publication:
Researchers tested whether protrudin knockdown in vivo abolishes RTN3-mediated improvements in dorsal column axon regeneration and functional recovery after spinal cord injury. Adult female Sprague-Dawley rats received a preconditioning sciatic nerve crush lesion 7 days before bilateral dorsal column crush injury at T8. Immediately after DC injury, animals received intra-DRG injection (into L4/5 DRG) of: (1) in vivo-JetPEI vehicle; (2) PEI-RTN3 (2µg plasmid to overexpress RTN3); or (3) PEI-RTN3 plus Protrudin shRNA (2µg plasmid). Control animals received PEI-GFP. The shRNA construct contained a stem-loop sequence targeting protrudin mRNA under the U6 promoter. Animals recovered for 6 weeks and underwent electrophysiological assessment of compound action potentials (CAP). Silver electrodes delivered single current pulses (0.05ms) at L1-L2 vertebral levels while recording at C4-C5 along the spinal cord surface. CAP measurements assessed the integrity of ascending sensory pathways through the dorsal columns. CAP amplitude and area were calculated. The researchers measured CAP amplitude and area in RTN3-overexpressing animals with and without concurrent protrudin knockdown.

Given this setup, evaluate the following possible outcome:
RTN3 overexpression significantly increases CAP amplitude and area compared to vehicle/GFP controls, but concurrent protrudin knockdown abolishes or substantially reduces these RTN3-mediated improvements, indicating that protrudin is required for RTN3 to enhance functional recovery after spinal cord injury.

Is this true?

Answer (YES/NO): YES